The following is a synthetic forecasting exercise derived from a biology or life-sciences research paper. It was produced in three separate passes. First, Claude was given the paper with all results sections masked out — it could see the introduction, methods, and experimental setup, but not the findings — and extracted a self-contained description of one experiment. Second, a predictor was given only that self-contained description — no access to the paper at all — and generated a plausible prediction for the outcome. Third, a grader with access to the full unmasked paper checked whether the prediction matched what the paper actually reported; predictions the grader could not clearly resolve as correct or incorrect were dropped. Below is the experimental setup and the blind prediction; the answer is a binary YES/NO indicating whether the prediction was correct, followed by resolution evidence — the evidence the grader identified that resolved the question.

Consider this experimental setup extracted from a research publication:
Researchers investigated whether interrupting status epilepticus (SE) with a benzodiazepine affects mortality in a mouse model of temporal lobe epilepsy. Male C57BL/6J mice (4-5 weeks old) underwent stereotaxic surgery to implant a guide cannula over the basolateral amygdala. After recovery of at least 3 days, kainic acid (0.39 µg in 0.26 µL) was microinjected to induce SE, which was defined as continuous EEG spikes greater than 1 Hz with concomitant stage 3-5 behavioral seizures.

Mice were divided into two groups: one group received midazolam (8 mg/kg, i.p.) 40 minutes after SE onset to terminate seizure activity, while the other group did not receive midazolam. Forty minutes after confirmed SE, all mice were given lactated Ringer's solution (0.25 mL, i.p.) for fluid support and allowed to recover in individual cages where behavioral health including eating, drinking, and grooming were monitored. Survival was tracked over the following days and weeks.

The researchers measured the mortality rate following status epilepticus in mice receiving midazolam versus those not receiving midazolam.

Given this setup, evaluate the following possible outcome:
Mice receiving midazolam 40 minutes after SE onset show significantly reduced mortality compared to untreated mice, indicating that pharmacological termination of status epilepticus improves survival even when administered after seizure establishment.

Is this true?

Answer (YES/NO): NO